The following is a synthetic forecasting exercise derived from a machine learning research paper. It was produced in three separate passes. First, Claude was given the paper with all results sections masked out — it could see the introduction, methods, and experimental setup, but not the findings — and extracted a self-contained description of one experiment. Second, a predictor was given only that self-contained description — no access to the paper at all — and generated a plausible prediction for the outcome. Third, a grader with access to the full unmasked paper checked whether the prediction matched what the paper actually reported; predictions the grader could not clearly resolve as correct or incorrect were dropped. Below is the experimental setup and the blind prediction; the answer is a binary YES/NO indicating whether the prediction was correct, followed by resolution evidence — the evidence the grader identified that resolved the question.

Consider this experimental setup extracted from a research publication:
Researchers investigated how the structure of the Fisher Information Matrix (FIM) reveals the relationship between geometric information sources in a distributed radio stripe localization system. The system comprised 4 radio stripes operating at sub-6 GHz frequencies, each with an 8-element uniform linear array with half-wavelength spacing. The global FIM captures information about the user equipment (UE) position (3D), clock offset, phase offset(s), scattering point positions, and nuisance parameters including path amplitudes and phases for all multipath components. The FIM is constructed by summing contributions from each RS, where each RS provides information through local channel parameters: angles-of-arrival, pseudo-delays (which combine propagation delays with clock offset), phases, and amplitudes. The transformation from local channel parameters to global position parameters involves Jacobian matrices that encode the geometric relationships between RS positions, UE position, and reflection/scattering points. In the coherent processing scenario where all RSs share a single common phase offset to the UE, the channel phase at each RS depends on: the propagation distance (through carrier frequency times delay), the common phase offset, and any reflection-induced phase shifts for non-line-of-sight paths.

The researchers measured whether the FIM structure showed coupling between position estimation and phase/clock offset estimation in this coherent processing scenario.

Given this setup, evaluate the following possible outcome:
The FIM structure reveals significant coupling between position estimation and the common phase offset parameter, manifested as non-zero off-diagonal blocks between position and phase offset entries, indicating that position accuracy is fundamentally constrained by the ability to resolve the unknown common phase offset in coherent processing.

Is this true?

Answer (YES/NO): YES